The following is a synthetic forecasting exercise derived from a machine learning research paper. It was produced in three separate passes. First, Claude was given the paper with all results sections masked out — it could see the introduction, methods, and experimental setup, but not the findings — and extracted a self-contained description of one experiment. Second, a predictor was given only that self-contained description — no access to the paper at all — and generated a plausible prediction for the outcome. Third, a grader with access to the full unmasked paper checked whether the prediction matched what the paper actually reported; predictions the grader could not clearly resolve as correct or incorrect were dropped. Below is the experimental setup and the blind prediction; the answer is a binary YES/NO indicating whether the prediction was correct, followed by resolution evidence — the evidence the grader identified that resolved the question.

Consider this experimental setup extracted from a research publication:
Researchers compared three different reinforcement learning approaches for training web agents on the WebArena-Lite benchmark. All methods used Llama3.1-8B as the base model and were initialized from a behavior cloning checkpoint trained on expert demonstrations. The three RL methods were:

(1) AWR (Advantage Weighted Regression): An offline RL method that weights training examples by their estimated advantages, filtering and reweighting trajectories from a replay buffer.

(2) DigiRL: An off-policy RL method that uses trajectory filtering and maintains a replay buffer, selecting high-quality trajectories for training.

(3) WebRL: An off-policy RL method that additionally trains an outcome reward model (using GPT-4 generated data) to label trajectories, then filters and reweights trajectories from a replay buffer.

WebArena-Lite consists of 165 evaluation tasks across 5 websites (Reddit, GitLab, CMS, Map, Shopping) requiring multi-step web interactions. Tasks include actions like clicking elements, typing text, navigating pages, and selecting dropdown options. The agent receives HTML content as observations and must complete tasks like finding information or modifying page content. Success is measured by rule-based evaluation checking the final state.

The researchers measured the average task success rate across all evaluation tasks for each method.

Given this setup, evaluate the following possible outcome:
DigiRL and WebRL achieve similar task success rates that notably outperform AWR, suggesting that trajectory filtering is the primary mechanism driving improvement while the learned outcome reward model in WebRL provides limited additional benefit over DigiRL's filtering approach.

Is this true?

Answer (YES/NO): NO